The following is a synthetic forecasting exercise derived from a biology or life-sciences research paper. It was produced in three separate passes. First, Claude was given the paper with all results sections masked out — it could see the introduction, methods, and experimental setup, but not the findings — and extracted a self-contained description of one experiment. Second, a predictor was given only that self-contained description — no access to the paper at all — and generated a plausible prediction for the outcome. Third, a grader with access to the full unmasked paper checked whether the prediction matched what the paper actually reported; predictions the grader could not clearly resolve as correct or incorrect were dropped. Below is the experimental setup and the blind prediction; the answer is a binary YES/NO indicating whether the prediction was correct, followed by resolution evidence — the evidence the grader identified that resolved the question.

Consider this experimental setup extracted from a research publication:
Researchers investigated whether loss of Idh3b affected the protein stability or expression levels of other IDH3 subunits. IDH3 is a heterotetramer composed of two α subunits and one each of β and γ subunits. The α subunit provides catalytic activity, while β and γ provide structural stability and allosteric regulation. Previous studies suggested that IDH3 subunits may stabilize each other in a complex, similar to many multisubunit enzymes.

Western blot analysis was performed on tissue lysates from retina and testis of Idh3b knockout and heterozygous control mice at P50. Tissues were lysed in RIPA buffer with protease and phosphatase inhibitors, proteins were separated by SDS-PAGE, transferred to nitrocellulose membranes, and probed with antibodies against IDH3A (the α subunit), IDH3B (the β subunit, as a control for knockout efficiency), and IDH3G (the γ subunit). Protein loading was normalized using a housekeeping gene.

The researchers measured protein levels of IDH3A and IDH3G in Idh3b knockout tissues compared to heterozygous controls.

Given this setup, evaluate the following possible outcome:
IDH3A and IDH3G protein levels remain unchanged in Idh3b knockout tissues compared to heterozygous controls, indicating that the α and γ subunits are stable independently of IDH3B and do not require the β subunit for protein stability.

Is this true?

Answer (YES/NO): NO